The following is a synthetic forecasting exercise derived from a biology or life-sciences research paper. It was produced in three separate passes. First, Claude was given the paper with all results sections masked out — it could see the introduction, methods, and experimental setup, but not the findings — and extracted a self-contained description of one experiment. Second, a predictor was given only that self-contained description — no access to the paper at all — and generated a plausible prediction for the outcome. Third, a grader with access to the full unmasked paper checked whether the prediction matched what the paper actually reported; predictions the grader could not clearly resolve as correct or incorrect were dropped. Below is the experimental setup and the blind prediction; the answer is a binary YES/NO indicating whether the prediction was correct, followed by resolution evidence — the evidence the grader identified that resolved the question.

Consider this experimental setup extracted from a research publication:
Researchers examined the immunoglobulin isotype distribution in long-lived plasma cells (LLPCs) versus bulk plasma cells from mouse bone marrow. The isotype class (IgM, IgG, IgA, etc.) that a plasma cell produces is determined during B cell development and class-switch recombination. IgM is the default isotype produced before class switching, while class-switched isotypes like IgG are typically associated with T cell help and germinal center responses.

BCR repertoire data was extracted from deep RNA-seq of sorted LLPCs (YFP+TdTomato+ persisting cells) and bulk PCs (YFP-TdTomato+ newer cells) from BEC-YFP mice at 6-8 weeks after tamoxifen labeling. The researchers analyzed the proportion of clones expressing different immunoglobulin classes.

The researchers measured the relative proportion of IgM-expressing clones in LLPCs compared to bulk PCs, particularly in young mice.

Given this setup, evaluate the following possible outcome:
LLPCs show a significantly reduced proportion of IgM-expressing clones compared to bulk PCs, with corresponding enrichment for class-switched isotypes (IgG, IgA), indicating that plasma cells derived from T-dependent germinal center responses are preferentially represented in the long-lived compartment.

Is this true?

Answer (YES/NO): NO